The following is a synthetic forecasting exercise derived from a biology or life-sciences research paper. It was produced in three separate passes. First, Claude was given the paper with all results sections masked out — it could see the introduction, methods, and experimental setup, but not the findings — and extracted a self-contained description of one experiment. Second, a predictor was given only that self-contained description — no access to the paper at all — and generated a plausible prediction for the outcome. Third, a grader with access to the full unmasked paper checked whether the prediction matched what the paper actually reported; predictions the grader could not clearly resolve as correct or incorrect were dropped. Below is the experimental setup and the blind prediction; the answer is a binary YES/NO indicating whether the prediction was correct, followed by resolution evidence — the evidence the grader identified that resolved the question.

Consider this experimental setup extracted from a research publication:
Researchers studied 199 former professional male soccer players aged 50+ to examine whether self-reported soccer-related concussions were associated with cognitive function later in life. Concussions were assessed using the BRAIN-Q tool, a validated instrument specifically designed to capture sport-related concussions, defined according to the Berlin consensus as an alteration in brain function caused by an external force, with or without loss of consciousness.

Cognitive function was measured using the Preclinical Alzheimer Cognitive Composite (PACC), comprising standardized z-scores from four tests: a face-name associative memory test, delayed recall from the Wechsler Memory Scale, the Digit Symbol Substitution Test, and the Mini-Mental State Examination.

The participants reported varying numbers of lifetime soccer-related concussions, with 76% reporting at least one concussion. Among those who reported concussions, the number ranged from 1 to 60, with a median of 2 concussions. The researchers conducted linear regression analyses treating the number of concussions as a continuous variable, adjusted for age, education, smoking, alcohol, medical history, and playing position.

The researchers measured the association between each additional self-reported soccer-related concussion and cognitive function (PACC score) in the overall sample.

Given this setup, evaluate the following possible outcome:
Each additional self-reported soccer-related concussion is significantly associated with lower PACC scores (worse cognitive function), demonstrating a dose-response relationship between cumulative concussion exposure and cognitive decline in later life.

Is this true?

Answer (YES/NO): YES